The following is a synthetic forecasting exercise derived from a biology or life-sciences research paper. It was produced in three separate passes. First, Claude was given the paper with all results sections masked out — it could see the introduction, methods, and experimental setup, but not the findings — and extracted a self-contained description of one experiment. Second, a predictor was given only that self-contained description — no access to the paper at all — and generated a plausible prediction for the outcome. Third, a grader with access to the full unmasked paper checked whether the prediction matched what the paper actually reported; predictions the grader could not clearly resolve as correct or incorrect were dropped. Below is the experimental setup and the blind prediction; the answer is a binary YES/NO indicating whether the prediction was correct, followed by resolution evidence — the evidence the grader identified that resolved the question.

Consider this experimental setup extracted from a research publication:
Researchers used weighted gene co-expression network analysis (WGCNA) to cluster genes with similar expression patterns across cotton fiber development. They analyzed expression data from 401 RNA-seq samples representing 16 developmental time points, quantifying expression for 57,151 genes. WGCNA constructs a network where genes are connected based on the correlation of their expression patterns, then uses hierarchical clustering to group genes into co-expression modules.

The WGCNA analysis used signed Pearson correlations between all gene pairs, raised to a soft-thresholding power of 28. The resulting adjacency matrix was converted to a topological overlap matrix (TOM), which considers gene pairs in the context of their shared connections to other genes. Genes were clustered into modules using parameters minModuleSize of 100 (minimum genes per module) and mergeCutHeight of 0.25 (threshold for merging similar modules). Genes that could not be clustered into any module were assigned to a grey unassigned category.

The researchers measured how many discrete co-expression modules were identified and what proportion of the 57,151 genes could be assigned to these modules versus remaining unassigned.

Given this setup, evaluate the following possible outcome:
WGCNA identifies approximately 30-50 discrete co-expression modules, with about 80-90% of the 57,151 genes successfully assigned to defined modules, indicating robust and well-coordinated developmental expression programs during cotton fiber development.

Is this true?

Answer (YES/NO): NO